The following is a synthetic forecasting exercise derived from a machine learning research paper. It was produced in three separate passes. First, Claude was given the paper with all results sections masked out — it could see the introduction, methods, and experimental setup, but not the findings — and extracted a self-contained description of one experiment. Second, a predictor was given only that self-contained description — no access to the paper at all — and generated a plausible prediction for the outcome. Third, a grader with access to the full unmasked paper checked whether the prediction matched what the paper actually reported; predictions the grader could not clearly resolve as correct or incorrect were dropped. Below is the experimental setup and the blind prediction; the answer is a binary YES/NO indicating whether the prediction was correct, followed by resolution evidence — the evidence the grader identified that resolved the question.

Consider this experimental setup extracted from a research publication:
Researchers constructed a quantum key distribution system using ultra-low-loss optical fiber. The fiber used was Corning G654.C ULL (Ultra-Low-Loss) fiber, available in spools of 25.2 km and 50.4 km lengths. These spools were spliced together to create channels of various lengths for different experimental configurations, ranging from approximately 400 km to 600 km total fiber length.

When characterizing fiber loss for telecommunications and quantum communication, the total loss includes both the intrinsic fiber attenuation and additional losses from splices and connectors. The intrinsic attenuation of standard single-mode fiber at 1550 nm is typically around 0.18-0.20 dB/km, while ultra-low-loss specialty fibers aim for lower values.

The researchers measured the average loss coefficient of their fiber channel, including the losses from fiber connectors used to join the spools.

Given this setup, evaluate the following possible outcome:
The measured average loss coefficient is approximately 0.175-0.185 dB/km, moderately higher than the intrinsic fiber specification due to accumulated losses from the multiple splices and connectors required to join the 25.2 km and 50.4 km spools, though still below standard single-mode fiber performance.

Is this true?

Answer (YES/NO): NO